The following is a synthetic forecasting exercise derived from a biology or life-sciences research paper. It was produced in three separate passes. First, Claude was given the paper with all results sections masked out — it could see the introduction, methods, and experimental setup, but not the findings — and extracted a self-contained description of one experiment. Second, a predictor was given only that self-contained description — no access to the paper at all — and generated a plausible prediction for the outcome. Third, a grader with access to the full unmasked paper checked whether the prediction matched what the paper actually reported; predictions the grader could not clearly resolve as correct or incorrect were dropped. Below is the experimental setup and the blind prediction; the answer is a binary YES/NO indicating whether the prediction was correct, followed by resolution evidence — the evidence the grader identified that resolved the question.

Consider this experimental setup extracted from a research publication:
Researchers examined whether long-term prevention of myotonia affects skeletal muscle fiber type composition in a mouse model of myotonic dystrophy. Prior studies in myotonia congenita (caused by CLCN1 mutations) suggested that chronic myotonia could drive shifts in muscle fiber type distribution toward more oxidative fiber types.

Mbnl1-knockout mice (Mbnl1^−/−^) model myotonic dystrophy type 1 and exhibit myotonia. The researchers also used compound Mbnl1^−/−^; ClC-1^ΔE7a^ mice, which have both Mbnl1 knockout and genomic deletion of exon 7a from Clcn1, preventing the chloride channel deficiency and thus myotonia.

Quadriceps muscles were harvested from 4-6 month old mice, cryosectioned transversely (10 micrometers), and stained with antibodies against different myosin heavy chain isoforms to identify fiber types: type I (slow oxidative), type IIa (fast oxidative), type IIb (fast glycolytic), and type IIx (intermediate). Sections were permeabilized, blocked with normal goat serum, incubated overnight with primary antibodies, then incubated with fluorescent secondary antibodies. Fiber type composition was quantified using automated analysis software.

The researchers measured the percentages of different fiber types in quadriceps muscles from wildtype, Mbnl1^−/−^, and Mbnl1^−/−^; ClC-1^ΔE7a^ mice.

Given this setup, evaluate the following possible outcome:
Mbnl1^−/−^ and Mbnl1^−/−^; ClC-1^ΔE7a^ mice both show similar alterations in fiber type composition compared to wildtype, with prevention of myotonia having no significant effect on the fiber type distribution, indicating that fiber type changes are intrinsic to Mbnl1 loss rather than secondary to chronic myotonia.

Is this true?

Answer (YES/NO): NO